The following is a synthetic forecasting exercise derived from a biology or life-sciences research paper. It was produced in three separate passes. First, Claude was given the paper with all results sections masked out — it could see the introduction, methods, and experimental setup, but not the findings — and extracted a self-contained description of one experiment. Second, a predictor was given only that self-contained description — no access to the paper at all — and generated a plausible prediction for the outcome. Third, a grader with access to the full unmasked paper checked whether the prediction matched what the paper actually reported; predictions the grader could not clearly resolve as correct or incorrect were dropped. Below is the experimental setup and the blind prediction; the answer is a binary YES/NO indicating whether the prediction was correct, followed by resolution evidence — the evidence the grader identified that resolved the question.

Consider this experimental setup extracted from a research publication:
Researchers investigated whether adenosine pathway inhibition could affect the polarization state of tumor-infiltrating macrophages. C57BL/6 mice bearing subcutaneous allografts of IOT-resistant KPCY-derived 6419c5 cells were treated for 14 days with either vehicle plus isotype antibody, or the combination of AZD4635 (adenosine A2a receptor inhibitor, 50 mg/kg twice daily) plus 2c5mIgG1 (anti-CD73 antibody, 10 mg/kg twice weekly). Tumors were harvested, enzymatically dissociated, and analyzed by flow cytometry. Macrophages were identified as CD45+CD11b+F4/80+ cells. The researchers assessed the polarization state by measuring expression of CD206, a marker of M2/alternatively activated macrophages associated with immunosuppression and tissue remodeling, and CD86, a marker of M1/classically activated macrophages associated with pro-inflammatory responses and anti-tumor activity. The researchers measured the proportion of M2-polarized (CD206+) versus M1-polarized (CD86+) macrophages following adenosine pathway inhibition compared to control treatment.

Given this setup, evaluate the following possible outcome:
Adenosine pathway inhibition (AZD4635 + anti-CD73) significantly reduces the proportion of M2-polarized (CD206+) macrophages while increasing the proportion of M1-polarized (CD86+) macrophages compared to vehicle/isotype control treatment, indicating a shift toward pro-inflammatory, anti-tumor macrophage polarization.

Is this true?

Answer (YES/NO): NO